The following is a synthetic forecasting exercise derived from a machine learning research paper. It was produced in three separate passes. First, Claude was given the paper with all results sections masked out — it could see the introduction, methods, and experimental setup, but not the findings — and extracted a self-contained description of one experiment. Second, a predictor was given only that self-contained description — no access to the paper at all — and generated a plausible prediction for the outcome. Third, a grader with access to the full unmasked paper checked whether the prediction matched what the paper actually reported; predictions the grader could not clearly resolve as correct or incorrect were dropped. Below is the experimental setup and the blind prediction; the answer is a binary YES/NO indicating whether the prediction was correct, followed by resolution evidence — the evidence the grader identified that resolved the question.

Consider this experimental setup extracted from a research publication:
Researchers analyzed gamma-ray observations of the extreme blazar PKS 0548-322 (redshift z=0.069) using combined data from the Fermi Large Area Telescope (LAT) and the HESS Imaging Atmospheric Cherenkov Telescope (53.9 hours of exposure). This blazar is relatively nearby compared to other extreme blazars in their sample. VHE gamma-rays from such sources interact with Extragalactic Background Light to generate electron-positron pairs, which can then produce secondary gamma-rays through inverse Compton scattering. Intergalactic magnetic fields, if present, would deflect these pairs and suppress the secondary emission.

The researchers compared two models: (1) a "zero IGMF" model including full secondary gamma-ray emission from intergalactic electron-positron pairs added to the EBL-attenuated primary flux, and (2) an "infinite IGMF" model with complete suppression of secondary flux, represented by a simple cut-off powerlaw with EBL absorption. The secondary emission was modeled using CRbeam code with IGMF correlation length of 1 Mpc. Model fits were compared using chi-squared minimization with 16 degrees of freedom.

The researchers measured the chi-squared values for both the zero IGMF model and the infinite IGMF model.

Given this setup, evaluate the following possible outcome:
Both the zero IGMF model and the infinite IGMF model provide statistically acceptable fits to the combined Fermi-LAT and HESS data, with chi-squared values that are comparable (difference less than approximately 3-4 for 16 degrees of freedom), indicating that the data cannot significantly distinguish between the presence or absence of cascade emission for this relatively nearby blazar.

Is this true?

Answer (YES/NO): YES